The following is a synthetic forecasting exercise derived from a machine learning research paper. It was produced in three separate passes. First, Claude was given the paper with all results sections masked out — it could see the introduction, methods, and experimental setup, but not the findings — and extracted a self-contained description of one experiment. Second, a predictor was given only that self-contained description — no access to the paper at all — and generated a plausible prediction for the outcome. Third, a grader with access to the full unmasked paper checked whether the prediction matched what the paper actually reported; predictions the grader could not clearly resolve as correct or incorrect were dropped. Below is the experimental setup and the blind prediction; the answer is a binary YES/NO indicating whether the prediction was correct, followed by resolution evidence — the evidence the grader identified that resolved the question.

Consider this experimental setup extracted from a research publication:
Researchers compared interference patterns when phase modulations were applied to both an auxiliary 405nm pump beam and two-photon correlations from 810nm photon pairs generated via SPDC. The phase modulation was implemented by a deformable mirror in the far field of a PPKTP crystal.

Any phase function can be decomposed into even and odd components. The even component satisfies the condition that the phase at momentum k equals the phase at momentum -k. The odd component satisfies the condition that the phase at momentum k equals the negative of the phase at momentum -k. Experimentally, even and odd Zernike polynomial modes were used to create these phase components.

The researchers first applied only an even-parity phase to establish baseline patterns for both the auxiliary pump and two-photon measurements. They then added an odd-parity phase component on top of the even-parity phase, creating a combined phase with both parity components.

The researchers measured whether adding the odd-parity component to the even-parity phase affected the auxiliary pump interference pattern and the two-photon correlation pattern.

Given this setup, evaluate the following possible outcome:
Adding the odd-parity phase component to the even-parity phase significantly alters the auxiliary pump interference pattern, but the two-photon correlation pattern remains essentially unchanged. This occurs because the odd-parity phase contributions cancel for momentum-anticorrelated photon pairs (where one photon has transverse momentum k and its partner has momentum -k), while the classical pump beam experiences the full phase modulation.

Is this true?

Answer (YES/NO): YES